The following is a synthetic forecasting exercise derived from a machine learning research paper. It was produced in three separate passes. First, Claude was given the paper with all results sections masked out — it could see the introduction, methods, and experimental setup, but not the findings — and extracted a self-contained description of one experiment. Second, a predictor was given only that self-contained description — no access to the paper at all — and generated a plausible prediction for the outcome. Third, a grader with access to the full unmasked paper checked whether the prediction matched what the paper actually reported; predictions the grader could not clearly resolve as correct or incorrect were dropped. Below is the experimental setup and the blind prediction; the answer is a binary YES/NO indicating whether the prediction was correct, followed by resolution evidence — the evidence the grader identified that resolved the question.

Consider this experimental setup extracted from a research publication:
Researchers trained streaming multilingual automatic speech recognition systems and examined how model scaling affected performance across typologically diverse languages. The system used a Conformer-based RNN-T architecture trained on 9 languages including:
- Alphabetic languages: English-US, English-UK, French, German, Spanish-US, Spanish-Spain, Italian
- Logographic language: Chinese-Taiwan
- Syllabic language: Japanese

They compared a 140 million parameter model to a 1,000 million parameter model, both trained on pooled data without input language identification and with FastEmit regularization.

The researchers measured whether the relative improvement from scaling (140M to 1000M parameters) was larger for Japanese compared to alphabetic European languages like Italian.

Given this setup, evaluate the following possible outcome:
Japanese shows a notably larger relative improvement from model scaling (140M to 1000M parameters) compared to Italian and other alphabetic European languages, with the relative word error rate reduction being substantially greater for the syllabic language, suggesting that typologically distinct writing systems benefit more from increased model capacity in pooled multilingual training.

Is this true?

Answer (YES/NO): NO